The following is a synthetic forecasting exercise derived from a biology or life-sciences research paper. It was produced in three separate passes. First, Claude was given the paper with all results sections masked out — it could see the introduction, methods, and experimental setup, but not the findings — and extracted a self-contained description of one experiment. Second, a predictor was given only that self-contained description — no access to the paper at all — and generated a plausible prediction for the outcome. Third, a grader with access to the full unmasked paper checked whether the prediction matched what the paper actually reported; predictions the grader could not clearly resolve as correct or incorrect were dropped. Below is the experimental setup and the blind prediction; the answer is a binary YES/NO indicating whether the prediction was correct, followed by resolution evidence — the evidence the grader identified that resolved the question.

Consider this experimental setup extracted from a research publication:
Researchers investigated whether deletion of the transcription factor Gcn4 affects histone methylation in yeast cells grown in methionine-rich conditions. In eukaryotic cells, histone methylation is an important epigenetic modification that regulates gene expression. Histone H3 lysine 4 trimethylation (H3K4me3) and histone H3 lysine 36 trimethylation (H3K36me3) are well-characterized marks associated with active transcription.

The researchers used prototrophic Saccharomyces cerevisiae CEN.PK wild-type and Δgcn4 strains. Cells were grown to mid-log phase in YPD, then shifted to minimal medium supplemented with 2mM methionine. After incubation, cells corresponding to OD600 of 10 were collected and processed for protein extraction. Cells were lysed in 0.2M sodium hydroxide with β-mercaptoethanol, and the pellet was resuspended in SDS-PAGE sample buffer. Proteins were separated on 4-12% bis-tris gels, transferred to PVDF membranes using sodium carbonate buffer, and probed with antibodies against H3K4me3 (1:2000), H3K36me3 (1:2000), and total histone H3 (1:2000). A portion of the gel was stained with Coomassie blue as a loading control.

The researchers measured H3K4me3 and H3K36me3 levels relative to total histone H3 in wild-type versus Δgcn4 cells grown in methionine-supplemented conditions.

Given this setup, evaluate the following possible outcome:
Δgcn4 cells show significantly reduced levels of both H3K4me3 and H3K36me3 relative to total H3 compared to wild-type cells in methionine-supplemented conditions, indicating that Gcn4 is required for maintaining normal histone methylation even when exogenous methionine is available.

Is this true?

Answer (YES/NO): NO